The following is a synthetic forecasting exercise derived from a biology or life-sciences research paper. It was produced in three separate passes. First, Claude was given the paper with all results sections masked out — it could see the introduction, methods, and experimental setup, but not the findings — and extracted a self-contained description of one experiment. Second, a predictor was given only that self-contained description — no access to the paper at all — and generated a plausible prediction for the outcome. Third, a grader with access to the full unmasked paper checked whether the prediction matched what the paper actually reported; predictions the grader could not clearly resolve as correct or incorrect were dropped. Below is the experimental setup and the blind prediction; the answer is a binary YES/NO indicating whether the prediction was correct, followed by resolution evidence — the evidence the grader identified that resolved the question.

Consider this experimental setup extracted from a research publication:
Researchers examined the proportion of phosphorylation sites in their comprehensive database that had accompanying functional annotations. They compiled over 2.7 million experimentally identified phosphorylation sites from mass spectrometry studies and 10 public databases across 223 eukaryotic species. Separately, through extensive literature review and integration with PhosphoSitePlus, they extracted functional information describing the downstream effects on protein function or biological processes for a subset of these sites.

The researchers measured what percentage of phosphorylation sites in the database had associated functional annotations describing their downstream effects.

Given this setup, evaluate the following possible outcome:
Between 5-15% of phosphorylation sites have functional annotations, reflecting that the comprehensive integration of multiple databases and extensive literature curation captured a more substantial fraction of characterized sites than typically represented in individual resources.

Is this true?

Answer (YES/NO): NO